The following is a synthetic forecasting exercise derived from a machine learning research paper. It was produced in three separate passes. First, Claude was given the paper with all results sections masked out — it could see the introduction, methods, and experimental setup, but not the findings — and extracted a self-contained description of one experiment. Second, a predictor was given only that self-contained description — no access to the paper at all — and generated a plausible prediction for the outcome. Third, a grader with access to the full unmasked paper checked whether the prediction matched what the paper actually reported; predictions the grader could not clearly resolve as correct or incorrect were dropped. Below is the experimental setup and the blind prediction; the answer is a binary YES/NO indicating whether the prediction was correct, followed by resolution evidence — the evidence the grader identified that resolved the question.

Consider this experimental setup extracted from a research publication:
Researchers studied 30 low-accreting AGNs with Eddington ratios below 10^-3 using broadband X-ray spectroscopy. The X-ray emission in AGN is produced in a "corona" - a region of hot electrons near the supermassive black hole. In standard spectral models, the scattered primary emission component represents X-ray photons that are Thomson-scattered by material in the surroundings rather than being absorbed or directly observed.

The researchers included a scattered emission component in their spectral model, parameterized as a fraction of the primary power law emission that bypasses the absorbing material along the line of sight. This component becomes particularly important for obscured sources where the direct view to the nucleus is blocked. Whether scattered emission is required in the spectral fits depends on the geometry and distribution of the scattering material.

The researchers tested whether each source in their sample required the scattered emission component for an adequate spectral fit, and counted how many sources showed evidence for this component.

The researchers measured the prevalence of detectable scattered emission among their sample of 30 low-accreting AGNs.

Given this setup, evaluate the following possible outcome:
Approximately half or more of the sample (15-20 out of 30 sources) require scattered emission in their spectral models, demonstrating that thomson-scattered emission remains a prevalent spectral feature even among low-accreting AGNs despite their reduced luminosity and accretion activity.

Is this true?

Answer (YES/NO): YES